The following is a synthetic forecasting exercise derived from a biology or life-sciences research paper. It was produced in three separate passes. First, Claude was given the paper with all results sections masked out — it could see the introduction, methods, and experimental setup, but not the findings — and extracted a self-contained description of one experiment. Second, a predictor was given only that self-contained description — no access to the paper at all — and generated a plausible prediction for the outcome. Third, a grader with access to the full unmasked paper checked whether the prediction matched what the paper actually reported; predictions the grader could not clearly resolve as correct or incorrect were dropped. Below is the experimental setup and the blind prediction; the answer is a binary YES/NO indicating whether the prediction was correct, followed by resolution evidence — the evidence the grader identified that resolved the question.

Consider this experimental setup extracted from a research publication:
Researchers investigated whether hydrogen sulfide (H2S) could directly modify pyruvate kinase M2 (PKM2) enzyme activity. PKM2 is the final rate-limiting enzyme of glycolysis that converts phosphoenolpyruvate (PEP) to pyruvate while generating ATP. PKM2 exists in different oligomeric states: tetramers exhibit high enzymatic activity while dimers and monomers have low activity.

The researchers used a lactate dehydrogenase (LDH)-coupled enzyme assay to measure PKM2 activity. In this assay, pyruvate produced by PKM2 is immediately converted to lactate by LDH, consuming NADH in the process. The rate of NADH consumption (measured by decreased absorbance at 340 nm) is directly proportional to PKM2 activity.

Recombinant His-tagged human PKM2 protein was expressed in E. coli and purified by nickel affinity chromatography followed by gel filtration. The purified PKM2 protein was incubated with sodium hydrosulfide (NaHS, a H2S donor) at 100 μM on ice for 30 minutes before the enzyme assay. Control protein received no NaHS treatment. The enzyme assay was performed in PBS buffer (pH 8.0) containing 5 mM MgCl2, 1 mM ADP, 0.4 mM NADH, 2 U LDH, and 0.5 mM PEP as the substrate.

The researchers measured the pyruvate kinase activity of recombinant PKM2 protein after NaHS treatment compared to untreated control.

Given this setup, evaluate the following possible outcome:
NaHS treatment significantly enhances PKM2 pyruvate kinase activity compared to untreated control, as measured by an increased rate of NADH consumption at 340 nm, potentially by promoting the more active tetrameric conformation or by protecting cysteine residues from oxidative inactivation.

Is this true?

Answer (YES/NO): NO